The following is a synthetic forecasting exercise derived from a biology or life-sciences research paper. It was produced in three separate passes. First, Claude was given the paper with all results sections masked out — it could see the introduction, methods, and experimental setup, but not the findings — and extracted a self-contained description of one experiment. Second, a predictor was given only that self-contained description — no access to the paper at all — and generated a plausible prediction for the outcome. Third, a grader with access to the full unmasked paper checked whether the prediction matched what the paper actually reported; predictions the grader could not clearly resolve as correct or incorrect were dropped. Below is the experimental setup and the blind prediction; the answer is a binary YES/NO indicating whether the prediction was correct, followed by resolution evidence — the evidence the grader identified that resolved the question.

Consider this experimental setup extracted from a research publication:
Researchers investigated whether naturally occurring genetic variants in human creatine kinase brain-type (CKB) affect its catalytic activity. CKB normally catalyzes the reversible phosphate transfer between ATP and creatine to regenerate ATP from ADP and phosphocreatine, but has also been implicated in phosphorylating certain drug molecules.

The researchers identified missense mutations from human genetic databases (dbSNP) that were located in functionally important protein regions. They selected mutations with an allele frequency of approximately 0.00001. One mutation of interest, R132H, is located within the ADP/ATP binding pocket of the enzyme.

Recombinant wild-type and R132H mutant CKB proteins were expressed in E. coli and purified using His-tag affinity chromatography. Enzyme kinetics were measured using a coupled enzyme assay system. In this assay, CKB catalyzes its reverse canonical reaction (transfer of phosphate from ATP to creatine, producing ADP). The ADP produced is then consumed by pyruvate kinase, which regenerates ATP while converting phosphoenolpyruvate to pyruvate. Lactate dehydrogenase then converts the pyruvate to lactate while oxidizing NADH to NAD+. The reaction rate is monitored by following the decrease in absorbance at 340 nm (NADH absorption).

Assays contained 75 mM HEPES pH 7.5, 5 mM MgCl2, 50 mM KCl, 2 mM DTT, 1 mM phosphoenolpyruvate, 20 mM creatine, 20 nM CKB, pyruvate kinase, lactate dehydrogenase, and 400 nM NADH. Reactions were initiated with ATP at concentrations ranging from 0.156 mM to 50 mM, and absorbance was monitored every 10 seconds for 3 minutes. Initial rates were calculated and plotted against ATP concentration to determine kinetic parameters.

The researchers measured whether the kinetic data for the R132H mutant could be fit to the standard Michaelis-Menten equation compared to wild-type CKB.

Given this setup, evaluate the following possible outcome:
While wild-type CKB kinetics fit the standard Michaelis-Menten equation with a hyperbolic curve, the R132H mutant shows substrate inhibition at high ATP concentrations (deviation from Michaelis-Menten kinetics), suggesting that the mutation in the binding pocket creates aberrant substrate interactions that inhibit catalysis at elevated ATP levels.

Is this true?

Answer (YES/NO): NO